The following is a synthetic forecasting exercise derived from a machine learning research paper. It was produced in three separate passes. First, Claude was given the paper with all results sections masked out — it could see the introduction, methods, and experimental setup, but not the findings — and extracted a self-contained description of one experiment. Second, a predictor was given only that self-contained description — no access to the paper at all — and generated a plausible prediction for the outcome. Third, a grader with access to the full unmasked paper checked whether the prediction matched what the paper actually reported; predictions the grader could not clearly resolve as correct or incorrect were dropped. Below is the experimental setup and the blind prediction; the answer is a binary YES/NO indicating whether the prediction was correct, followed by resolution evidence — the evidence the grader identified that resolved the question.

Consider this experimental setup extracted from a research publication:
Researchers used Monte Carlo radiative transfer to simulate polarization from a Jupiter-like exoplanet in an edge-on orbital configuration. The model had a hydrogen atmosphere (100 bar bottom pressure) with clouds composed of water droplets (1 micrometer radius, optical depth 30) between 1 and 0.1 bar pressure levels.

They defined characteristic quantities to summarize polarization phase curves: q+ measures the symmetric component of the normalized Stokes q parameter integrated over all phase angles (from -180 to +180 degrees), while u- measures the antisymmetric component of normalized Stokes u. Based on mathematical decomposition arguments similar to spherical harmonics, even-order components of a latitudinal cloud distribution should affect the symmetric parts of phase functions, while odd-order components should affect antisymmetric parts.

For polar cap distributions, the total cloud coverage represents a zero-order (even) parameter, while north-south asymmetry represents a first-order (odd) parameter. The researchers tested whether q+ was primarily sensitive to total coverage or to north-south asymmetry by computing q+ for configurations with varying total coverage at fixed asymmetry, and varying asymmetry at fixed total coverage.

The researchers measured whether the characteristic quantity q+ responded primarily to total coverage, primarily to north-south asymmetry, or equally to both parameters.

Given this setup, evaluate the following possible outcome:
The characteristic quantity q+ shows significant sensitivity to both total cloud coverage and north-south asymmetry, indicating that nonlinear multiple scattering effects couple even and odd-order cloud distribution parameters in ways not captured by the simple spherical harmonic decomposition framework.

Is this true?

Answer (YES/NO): NO